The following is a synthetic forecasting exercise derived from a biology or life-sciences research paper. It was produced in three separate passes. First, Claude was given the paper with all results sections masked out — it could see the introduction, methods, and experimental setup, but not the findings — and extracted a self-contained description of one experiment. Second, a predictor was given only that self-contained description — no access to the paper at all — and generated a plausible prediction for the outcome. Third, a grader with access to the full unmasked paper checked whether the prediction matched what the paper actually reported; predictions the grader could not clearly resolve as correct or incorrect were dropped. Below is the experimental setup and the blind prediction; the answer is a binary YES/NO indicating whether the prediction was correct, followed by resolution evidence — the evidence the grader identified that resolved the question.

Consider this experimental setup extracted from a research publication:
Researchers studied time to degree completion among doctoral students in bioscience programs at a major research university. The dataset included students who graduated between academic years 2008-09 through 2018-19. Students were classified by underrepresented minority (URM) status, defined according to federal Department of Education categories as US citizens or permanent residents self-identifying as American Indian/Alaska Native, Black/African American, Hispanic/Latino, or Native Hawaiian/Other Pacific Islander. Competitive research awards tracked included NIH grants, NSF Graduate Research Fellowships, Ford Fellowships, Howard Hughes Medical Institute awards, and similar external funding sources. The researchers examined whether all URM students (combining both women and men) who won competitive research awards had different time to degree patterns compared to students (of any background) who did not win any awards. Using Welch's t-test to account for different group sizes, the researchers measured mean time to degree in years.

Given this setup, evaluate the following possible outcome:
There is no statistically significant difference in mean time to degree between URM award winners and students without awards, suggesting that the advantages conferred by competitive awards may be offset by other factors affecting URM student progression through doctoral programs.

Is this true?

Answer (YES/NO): NO